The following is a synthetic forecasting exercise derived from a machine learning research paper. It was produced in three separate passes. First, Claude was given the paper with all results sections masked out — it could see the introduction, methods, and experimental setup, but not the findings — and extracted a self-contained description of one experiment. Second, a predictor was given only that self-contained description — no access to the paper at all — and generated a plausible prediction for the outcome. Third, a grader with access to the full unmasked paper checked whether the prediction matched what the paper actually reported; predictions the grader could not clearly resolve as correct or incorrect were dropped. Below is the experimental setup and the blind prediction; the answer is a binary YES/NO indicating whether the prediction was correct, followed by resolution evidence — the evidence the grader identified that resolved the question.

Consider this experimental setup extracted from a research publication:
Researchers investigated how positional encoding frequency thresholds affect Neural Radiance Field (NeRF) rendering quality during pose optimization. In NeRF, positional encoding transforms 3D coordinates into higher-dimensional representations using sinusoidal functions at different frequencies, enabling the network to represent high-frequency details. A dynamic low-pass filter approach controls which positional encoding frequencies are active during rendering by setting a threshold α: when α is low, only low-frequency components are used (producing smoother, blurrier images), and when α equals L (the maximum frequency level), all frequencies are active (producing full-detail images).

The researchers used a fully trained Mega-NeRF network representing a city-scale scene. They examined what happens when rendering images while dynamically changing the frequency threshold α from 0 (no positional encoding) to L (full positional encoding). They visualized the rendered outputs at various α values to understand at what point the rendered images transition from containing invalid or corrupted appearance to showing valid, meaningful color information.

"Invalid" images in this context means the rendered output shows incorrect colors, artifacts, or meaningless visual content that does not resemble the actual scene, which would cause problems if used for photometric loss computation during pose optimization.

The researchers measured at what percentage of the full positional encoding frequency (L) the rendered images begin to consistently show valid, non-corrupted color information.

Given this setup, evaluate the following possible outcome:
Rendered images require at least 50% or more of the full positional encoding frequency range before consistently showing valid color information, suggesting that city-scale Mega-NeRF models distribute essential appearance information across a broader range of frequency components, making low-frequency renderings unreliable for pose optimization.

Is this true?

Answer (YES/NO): NO